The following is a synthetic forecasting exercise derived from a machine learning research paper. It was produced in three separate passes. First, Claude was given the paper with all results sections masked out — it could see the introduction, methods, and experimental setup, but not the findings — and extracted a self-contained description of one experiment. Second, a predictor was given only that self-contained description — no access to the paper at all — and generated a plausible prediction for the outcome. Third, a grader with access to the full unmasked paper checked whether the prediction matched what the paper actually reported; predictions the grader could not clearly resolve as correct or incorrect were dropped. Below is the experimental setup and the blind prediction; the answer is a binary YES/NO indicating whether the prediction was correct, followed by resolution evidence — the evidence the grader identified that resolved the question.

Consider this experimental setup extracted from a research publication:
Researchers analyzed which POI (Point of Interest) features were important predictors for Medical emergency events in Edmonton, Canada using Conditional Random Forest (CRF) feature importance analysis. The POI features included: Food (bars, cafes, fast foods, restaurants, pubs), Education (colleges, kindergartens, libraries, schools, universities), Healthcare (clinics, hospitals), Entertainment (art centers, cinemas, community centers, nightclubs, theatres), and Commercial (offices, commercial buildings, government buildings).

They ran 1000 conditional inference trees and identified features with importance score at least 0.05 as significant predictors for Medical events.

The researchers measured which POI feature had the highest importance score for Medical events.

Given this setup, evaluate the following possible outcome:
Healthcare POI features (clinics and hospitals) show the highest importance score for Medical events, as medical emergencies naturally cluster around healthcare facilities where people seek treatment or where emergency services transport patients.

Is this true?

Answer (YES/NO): NO